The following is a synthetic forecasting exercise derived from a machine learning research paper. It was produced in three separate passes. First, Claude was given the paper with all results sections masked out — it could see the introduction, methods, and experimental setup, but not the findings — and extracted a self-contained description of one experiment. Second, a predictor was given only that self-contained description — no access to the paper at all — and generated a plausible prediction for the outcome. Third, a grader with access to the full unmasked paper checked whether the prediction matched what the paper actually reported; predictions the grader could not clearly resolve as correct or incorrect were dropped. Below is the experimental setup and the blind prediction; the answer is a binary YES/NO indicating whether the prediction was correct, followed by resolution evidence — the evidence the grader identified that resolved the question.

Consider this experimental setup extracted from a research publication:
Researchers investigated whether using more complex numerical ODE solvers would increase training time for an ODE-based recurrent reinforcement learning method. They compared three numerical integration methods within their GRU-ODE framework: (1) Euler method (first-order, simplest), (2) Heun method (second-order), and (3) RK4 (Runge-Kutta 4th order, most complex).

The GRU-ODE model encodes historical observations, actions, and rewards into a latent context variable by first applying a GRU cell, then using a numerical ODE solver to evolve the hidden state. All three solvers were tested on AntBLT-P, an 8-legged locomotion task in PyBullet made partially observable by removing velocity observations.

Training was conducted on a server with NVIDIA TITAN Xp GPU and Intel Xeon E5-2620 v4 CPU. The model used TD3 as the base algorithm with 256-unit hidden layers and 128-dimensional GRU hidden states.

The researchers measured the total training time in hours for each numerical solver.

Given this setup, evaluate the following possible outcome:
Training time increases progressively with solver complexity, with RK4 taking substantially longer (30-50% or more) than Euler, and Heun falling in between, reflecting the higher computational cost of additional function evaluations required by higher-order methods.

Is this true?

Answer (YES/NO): YES